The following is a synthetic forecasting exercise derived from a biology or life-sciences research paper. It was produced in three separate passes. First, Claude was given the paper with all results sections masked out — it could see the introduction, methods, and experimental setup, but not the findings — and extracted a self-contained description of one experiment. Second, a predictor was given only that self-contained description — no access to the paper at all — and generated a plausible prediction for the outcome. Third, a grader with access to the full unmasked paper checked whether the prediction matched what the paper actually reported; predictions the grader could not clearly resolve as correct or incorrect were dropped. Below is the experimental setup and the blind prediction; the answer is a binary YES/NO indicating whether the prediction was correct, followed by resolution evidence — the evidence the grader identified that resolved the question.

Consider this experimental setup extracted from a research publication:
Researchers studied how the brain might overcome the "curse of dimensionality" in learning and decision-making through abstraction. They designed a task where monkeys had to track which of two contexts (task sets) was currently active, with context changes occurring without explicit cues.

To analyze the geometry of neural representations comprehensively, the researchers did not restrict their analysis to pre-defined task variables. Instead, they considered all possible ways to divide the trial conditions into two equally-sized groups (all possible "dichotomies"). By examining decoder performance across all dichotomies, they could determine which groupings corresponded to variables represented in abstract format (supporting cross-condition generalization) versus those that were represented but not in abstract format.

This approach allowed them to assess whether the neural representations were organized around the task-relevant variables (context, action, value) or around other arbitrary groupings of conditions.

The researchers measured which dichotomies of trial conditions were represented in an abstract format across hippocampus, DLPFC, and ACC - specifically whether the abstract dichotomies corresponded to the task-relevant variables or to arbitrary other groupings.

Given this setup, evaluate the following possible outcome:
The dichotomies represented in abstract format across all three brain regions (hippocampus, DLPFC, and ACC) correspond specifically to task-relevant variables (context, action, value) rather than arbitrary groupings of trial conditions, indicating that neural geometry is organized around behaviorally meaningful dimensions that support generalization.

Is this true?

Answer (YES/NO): YES